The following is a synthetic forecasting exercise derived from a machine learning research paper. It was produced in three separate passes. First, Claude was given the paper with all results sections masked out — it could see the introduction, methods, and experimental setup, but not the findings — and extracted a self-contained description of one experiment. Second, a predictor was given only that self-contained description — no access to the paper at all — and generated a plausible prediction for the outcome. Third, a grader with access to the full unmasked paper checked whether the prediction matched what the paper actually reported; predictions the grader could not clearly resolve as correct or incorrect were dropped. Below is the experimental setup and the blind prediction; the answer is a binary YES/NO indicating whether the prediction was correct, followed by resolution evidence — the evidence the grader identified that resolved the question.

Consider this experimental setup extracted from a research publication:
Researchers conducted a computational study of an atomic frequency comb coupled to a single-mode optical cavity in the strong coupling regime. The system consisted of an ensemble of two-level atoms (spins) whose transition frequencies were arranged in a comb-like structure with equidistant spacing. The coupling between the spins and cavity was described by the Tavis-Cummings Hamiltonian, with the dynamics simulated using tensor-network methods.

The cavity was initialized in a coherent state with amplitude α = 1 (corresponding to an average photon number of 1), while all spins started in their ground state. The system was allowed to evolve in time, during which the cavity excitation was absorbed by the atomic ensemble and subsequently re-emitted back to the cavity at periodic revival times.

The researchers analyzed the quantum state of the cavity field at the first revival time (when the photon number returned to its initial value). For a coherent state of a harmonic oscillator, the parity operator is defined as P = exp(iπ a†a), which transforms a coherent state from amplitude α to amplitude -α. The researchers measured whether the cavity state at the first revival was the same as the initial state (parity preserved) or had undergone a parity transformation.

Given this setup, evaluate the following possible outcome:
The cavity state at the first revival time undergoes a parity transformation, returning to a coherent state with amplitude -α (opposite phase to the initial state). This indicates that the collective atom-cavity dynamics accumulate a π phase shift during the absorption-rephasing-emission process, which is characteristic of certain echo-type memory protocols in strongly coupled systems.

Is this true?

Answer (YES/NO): YES